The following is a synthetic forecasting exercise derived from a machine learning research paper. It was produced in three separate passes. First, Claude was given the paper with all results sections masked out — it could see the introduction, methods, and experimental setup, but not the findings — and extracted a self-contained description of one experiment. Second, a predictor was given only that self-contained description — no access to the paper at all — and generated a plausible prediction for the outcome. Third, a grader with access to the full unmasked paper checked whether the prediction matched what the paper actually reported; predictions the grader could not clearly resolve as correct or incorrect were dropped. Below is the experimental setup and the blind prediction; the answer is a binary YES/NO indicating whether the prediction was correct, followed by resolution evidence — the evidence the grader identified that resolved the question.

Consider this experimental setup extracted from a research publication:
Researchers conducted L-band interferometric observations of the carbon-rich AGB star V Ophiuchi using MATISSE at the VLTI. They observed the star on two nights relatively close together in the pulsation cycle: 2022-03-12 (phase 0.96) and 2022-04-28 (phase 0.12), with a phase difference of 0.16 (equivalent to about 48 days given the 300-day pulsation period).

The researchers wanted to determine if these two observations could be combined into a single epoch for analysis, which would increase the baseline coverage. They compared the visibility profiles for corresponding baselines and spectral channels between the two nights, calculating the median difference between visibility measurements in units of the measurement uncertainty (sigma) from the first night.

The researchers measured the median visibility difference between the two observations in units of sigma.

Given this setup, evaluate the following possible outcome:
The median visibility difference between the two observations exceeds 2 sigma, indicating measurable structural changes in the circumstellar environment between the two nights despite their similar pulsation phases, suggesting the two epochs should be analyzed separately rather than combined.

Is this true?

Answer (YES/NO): NO